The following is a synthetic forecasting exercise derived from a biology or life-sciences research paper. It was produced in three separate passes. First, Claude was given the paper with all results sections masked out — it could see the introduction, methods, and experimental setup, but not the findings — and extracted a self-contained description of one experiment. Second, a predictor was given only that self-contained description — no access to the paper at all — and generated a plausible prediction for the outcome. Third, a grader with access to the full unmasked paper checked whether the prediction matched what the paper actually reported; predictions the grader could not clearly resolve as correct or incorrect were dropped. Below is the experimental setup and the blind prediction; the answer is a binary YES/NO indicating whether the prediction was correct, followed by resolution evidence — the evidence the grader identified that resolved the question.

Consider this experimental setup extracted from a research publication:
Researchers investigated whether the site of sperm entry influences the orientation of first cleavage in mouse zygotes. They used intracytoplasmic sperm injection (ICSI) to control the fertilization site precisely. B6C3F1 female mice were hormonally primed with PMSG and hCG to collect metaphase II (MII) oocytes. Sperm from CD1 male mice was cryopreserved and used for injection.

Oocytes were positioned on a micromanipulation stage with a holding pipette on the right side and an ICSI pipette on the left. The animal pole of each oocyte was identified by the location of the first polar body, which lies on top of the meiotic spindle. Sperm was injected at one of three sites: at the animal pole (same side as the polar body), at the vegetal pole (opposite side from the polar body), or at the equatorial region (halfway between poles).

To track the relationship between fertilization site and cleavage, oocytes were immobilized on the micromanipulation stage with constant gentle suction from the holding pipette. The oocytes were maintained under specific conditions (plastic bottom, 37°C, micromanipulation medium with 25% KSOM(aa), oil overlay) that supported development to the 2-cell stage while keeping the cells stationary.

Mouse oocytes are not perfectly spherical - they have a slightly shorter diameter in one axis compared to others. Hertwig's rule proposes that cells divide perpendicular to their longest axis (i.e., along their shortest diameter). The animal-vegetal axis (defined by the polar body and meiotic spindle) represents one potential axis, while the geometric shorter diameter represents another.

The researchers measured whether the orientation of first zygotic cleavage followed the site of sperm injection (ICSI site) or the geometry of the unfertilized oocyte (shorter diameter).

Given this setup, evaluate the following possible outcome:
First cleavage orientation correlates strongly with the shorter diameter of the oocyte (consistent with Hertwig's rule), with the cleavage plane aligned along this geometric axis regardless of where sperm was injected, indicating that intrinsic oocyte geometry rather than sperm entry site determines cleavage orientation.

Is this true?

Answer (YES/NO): YES